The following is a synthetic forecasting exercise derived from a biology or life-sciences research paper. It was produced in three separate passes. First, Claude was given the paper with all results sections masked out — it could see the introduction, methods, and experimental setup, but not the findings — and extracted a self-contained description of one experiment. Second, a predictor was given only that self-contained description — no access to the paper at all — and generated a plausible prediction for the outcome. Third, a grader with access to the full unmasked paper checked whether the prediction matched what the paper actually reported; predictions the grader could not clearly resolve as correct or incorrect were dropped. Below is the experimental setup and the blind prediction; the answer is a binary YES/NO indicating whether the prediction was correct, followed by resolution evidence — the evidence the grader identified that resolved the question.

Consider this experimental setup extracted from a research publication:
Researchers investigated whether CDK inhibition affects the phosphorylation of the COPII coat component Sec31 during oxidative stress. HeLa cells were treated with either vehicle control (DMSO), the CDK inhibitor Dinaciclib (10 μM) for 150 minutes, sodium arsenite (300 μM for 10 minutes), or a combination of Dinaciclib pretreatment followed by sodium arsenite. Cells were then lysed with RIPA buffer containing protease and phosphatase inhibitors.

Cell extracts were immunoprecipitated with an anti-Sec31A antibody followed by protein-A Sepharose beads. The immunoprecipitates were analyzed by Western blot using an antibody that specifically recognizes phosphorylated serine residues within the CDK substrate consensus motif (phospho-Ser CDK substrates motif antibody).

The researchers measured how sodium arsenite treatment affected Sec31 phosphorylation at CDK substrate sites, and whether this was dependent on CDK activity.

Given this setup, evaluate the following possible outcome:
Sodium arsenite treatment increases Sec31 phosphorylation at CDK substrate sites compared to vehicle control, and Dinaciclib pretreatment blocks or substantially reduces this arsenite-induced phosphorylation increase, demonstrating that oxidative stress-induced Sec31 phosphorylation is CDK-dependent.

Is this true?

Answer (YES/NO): YES